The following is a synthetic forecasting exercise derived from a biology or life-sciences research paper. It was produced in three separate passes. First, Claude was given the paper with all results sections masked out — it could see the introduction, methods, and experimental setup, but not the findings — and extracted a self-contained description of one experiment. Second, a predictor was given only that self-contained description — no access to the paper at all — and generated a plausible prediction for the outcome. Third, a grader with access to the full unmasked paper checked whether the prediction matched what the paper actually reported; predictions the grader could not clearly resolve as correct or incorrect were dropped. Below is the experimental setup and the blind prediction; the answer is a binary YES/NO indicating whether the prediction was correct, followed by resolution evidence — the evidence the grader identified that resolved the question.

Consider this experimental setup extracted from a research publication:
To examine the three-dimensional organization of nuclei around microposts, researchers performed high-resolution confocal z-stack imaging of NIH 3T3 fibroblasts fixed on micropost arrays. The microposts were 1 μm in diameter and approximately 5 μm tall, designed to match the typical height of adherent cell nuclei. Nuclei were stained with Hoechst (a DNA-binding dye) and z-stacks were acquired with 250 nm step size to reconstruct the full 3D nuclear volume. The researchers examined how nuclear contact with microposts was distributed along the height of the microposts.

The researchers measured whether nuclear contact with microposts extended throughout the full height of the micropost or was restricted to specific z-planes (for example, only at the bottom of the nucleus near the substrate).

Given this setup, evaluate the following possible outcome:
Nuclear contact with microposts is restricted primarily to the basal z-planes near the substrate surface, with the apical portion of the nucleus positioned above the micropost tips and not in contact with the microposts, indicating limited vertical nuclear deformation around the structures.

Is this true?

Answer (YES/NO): NO